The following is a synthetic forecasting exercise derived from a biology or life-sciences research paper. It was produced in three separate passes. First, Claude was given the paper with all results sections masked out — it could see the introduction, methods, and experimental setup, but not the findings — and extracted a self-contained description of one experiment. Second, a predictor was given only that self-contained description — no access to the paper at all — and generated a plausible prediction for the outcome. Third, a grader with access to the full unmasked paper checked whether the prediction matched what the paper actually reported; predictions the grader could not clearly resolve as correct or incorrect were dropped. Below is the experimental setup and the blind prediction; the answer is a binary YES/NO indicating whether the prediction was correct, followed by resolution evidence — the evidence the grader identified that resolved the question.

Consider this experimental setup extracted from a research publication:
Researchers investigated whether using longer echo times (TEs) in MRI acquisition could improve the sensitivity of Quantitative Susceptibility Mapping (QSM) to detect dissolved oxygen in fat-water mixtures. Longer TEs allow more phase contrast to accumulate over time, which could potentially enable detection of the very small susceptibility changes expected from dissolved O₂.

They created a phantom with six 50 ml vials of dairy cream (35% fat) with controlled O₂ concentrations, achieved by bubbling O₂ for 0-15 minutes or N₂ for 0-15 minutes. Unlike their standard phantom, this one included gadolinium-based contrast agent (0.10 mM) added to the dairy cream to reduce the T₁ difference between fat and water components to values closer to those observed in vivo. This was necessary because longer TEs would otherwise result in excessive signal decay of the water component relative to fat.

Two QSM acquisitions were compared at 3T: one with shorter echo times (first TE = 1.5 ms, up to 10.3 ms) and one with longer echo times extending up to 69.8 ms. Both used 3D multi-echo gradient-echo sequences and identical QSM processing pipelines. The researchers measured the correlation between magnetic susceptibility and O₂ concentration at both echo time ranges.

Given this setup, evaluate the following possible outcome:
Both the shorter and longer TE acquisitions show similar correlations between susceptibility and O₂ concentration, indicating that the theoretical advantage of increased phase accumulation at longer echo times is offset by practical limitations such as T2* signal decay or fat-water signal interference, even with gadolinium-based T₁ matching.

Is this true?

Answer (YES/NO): YES